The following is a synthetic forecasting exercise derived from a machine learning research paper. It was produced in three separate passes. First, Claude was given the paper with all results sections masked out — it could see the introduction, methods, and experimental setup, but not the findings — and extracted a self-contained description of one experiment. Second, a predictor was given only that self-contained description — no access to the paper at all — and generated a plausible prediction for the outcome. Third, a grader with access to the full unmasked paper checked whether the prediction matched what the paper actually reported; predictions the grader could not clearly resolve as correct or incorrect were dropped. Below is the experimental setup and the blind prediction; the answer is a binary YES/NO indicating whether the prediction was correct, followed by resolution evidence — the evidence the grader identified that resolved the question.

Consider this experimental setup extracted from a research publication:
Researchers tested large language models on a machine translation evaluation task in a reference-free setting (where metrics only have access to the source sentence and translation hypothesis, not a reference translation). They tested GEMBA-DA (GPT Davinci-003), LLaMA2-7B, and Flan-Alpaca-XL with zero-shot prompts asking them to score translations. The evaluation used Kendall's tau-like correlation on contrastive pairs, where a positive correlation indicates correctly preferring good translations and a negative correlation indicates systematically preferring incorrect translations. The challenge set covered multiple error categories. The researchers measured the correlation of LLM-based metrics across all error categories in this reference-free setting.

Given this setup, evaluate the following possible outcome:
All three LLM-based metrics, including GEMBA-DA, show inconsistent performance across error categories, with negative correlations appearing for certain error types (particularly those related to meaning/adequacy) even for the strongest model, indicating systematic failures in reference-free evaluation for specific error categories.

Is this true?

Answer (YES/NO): NO